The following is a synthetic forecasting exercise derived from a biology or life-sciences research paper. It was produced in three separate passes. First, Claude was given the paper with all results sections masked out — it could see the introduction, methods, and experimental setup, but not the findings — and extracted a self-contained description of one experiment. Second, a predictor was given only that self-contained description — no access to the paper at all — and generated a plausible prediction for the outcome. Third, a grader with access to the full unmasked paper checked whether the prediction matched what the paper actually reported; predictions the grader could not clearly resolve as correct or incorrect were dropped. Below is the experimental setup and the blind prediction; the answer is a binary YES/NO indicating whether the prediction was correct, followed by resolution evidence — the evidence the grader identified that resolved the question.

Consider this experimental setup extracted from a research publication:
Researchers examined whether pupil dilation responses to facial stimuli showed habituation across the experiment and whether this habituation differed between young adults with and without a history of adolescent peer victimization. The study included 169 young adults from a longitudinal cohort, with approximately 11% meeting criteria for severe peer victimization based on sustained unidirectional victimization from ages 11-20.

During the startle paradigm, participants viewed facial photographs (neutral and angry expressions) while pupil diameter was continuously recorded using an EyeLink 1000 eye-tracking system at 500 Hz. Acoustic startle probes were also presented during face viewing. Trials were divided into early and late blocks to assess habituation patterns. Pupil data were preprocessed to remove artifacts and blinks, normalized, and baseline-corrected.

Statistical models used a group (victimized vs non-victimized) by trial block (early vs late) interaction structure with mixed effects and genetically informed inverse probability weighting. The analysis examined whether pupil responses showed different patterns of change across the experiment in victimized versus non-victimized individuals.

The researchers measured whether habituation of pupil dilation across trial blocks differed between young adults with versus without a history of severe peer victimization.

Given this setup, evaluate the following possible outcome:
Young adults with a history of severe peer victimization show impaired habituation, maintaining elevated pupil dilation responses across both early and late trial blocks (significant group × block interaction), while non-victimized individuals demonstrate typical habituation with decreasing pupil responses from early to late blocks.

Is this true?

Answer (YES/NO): NO